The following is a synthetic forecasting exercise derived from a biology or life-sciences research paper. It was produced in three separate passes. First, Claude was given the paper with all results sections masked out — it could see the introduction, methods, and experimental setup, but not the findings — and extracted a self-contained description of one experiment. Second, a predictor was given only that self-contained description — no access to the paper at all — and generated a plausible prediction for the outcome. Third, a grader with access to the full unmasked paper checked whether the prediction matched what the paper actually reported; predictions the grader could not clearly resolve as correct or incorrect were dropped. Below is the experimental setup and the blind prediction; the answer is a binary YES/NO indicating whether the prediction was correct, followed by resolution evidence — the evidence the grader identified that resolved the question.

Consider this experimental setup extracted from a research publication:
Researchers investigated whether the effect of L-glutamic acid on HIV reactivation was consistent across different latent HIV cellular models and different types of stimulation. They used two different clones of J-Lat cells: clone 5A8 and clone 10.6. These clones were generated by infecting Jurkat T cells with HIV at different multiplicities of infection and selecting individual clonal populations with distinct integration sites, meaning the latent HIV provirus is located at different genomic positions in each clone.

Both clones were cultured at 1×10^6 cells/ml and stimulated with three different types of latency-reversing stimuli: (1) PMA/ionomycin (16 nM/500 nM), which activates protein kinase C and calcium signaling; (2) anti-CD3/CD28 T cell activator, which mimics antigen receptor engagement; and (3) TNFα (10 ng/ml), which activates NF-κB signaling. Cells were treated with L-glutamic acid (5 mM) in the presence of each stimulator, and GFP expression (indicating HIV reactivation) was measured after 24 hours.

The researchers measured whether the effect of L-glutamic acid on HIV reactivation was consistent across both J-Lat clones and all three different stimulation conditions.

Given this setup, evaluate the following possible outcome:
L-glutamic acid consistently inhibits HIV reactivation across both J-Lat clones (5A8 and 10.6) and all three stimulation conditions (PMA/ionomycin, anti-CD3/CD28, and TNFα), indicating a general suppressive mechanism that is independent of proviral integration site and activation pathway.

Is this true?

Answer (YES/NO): NO